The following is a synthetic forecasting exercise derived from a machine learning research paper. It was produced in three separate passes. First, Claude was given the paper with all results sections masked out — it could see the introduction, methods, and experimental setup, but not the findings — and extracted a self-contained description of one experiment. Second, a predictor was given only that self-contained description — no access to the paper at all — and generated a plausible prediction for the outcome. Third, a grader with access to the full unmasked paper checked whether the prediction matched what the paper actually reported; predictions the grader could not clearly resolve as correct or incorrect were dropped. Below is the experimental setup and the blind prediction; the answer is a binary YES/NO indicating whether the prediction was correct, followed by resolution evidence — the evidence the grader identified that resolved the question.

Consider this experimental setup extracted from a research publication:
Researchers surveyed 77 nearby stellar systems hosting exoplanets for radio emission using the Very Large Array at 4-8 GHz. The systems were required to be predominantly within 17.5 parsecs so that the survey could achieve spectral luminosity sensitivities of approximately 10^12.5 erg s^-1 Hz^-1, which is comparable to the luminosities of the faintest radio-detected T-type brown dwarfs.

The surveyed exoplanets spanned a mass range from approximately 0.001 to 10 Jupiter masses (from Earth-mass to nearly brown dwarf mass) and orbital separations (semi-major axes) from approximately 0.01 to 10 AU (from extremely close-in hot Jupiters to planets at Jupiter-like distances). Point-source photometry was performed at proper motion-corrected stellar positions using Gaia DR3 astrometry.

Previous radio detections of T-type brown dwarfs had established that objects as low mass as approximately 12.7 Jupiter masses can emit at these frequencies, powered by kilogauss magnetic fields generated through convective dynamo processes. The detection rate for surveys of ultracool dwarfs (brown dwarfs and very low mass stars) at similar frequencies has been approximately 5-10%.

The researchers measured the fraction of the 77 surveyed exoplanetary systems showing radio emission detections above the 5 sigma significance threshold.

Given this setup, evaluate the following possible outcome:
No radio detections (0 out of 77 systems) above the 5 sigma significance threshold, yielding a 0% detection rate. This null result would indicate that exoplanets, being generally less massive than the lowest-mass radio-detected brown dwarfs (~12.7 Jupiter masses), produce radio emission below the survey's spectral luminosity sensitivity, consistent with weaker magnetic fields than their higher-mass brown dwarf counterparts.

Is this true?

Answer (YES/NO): NO